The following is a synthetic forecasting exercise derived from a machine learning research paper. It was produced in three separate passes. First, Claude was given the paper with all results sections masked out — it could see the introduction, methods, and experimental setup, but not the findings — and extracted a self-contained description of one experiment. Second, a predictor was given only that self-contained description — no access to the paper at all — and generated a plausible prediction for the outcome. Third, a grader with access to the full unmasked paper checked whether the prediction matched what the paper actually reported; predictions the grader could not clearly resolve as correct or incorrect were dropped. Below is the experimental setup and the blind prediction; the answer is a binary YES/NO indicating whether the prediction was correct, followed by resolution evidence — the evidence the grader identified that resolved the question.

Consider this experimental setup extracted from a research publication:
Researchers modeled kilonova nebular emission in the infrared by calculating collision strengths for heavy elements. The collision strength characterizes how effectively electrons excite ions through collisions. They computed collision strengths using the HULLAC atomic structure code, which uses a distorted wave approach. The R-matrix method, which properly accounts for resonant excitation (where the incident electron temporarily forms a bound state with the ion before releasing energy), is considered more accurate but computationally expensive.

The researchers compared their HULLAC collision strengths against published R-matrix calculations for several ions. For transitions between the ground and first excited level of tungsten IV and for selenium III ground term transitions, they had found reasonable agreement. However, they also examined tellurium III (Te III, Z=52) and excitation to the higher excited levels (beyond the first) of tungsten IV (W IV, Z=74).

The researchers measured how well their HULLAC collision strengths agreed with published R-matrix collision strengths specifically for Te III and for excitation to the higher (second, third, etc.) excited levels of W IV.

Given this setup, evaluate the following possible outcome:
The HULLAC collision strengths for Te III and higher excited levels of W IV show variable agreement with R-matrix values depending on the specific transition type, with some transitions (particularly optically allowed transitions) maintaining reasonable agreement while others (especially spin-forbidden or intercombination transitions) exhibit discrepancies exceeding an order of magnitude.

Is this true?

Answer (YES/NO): NO